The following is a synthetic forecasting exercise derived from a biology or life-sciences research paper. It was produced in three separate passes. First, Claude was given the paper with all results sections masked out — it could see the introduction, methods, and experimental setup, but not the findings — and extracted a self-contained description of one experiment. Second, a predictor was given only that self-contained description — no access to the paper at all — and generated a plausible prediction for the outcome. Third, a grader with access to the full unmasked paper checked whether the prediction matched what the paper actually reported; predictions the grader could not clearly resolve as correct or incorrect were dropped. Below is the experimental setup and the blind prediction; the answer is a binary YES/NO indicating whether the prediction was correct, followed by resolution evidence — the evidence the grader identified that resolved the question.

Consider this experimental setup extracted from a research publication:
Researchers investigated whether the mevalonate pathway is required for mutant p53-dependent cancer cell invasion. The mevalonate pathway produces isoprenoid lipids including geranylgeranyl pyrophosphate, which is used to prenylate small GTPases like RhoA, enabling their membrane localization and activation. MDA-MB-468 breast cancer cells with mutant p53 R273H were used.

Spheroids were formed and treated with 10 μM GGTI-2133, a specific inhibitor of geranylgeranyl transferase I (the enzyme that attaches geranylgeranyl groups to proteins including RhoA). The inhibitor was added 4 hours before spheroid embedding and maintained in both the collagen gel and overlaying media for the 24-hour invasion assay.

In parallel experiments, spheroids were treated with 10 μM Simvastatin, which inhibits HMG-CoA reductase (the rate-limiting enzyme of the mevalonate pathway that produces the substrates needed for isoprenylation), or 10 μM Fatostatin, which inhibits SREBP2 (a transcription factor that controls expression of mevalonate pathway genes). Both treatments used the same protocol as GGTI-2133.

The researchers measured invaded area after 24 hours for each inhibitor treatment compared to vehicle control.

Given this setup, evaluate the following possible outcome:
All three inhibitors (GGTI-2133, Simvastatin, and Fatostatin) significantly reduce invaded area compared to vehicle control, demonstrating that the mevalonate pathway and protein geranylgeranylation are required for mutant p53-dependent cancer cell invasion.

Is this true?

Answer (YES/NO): YES